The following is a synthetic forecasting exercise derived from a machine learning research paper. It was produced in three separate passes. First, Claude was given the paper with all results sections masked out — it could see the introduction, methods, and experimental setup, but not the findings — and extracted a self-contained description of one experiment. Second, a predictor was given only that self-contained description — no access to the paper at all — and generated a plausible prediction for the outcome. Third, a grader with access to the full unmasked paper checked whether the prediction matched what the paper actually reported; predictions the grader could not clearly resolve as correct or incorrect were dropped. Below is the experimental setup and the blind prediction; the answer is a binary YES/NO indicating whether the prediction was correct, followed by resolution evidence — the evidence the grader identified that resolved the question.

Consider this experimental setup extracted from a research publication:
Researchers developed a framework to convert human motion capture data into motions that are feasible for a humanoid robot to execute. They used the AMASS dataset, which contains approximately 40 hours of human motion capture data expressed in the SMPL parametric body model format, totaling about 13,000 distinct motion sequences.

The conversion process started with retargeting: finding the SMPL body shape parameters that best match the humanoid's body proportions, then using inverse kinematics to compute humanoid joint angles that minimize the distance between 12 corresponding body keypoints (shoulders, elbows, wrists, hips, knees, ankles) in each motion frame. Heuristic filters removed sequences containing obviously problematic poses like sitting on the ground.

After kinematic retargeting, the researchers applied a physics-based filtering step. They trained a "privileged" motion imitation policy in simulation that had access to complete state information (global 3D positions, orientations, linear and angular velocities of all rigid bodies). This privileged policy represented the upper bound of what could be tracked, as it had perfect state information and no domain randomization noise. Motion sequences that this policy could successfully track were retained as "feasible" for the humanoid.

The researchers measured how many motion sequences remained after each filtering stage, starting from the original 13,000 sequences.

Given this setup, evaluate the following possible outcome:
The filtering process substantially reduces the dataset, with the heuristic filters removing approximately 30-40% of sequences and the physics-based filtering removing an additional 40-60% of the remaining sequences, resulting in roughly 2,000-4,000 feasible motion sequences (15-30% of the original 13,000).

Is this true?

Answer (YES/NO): NO